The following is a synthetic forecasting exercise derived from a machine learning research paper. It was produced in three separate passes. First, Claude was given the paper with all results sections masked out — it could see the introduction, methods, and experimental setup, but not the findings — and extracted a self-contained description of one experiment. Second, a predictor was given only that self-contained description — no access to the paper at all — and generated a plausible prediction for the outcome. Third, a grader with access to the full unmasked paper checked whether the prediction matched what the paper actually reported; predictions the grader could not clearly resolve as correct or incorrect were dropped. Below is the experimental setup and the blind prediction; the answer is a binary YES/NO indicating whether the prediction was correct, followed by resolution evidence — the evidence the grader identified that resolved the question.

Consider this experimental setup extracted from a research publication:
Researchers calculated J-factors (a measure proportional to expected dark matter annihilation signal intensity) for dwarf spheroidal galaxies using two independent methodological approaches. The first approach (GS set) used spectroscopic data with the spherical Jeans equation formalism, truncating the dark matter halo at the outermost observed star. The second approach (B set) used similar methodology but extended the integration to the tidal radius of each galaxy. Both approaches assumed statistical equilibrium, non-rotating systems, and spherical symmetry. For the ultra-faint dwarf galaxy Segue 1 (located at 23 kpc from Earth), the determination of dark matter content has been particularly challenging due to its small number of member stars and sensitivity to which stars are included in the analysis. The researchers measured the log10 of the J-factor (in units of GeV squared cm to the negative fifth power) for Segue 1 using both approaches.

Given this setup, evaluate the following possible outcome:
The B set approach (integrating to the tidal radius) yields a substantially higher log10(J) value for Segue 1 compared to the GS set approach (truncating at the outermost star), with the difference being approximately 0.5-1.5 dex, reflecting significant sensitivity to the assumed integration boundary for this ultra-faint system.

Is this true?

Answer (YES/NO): NO